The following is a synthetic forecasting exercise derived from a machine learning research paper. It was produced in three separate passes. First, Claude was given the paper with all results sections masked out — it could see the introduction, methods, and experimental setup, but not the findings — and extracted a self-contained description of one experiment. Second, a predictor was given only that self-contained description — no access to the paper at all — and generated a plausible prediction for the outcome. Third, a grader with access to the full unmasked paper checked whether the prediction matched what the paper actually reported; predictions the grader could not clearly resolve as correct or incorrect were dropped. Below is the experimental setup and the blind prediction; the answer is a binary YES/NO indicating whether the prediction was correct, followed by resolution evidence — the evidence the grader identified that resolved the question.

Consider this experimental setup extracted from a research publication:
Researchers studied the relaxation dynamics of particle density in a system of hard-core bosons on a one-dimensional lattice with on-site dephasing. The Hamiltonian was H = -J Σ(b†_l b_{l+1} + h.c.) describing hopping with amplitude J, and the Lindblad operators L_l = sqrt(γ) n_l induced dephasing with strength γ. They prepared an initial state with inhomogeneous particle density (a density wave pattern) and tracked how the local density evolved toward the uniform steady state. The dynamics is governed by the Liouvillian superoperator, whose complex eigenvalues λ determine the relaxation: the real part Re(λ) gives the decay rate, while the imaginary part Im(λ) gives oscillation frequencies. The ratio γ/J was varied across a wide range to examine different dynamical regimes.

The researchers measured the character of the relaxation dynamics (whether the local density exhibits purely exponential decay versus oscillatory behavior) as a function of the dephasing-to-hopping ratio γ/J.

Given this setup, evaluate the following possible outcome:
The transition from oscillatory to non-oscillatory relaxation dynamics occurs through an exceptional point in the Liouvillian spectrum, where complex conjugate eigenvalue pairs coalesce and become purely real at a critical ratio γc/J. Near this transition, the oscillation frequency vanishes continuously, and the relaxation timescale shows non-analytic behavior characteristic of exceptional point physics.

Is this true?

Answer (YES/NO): YES